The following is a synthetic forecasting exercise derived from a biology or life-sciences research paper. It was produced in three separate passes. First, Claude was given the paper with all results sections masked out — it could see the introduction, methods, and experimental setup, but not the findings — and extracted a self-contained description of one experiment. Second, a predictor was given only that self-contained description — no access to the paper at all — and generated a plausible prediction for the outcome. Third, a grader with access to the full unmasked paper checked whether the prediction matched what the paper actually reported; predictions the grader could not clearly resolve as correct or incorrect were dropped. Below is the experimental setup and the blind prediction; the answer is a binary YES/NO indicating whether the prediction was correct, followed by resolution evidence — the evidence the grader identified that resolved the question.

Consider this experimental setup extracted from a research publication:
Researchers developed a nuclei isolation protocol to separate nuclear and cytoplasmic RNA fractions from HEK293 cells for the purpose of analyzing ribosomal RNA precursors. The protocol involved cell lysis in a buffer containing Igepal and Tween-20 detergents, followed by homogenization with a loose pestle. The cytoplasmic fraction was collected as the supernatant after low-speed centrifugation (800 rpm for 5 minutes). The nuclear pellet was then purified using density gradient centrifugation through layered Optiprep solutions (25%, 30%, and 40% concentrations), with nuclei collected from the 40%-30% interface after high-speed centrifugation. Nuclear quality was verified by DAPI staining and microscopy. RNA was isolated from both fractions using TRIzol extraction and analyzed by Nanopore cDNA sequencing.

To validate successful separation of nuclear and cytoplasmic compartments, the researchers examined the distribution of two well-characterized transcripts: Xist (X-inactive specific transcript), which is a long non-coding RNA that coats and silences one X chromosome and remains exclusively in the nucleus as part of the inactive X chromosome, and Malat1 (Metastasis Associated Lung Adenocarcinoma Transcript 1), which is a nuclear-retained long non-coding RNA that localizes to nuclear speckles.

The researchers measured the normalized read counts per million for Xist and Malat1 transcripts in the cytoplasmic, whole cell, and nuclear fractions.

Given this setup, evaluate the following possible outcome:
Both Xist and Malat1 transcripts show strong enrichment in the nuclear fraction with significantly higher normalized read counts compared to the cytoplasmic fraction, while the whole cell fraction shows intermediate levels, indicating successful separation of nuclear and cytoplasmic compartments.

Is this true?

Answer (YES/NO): YES